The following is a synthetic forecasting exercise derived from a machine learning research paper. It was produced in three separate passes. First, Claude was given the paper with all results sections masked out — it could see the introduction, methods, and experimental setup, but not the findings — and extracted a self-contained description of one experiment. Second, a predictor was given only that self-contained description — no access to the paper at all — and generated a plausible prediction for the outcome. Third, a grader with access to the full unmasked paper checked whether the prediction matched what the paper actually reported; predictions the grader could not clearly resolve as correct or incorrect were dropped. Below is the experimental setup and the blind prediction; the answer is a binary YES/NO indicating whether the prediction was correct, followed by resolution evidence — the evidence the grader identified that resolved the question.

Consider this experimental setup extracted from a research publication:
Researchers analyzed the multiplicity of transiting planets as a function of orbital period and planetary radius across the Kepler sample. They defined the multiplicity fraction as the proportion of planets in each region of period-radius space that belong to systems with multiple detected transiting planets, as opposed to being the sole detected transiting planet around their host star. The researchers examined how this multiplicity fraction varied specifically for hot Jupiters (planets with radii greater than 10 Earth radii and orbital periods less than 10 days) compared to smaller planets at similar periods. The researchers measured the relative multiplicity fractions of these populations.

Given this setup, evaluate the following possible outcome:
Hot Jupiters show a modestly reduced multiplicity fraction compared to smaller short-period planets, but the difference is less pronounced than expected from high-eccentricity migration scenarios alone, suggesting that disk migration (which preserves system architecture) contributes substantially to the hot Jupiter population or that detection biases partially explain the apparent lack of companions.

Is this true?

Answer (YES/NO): NO